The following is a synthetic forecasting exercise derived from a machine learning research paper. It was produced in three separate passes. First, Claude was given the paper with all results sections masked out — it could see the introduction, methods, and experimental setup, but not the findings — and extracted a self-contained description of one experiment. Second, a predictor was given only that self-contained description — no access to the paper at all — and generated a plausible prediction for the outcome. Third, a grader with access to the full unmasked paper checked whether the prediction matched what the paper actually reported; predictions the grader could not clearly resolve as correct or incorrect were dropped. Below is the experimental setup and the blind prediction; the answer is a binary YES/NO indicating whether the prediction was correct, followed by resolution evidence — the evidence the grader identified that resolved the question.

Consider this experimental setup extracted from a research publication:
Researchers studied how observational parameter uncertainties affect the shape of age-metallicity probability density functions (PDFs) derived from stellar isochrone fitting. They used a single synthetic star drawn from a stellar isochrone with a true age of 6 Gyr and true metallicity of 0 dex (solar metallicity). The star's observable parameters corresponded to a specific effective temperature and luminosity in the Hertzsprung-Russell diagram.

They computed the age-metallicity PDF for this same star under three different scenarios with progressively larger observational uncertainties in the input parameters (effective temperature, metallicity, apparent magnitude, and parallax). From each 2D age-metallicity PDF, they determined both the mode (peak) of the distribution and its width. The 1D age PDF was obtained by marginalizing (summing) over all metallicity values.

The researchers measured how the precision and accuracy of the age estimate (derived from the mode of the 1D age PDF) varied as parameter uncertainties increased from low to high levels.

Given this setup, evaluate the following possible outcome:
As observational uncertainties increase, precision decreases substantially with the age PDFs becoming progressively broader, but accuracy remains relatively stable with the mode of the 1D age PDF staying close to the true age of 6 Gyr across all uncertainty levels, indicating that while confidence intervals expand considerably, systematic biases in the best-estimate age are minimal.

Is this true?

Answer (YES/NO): NO